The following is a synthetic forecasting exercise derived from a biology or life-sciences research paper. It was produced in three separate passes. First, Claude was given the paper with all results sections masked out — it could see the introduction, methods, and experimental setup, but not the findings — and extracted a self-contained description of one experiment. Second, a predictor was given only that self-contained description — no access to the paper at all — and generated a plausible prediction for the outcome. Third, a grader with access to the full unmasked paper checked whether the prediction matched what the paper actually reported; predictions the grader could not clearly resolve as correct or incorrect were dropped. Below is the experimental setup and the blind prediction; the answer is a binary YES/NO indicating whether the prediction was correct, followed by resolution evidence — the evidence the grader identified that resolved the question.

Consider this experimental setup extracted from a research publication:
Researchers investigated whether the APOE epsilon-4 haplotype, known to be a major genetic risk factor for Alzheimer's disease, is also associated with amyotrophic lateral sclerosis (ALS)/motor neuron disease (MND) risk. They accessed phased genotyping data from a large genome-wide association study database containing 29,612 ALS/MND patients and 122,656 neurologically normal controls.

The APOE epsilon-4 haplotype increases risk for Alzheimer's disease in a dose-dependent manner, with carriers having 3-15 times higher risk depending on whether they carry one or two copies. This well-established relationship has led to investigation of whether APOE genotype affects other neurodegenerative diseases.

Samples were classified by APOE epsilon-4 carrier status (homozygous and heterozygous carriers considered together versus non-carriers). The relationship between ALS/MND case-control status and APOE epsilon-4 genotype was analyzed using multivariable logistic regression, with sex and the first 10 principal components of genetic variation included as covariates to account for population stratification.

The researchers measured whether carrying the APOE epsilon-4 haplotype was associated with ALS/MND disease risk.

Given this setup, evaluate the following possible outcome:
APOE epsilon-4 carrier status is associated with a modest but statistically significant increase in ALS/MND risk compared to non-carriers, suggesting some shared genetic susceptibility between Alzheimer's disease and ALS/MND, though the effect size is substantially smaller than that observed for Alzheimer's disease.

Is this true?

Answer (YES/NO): NO